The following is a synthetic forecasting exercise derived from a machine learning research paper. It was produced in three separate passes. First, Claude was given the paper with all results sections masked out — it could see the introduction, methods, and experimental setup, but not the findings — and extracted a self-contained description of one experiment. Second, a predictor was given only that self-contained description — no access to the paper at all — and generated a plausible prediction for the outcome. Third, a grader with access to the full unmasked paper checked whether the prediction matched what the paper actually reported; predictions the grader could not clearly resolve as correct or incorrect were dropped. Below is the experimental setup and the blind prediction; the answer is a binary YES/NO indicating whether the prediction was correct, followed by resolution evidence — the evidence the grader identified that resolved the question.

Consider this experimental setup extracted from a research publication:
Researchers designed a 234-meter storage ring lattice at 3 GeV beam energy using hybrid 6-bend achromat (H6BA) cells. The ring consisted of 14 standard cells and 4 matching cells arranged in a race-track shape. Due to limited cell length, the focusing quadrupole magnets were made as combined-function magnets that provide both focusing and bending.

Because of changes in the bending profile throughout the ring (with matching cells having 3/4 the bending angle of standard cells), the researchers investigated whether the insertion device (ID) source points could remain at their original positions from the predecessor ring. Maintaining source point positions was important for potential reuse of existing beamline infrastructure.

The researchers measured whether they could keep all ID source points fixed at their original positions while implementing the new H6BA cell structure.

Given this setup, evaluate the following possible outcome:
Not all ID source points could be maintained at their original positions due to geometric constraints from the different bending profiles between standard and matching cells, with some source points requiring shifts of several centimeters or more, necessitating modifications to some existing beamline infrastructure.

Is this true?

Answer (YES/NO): NO